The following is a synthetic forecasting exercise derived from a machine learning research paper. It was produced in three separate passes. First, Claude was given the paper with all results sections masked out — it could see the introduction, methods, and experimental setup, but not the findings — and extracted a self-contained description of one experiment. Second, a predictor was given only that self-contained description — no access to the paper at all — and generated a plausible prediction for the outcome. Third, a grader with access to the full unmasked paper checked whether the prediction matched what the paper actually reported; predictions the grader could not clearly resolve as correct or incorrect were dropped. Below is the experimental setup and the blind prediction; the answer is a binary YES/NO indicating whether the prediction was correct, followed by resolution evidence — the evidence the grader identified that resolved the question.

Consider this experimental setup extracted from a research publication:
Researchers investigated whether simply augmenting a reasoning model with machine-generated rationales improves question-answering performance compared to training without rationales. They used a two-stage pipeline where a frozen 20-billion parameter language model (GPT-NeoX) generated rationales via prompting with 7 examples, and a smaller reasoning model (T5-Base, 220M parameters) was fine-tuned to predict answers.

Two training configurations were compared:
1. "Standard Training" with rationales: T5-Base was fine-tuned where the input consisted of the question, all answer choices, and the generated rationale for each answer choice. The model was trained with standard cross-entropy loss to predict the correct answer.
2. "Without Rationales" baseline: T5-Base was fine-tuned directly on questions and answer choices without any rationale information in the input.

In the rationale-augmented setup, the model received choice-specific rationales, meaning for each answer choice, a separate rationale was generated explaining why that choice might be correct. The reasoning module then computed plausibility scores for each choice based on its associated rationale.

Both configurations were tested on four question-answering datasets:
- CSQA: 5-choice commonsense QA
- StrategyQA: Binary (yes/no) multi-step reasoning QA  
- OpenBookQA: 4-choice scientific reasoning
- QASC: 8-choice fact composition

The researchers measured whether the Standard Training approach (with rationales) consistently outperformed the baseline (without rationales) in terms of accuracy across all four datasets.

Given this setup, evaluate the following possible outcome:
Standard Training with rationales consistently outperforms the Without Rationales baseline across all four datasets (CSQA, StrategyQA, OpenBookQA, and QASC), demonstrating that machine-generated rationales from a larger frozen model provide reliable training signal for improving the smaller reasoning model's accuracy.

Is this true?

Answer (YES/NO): NO